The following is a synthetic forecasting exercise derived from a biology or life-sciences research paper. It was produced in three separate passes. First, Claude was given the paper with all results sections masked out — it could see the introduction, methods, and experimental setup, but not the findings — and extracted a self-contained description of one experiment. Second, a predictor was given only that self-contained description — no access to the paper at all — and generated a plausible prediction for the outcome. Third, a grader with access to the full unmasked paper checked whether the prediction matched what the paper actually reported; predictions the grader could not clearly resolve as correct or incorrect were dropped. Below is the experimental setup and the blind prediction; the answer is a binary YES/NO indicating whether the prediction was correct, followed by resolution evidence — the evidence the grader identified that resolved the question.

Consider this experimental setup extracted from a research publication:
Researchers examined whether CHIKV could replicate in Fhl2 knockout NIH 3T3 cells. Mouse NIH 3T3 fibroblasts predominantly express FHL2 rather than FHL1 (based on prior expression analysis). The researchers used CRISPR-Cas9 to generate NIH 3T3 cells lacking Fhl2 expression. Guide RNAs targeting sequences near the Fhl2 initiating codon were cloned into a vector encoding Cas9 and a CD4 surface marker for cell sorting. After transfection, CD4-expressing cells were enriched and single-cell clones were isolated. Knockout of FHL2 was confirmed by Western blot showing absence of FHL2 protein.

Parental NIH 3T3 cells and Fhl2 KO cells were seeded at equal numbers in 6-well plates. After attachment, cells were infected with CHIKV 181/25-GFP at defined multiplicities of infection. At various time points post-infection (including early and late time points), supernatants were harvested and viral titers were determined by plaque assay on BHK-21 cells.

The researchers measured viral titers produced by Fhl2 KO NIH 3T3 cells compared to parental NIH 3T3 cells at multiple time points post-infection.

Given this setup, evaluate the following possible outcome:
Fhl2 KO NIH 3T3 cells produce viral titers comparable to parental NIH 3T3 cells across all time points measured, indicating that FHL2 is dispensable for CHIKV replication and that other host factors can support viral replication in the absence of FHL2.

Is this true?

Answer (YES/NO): YES